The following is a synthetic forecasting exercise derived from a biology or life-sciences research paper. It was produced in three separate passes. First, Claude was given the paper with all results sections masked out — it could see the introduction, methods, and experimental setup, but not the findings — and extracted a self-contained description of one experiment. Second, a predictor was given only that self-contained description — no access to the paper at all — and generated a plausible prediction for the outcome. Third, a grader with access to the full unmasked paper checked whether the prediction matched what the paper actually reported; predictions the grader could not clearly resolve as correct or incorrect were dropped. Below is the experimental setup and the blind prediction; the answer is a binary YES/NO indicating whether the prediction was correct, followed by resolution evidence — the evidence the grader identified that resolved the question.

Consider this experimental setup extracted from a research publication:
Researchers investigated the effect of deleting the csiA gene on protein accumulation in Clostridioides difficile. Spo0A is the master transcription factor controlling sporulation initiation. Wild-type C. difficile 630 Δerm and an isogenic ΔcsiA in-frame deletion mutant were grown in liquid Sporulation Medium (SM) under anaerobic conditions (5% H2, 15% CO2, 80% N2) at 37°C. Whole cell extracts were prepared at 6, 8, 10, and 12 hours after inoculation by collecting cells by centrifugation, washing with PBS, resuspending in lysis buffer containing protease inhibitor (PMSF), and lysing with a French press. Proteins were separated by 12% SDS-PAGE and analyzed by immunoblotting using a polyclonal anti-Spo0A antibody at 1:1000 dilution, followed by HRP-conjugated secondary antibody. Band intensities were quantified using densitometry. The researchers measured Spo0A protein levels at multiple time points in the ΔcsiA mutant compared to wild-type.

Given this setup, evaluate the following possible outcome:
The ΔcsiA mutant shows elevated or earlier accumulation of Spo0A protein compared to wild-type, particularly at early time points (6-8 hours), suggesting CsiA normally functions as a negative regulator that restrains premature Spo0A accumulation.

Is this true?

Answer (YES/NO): YES